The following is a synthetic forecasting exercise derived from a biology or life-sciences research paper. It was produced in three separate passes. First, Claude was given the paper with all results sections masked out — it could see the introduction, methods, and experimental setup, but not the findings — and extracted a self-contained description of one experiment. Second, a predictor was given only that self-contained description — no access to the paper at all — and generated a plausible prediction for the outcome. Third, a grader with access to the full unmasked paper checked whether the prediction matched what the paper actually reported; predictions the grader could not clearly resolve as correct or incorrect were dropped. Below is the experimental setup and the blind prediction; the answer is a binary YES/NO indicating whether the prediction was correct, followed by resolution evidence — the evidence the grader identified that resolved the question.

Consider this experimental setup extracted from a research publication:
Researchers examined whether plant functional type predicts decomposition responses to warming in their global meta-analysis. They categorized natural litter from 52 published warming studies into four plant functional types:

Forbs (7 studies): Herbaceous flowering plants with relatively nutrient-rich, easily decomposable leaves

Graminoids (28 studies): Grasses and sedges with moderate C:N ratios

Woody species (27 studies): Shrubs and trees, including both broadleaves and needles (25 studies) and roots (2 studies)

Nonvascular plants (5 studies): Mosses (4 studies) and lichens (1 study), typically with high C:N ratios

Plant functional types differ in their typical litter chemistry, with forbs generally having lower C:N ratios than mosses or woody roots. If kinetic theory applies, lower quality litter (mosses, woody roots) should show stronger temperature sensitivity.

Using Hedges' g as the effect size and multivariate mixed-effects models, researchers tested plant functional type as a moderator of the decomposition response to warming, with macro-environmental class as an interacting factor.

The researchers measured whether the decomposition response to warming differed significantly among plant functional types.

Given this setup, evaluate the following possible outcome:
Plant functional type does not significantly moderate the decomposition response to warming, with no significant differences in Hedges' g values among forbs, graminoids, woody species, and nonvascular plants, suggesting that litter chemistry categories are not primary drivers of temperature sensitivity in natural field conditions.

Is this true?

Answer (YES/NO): NO